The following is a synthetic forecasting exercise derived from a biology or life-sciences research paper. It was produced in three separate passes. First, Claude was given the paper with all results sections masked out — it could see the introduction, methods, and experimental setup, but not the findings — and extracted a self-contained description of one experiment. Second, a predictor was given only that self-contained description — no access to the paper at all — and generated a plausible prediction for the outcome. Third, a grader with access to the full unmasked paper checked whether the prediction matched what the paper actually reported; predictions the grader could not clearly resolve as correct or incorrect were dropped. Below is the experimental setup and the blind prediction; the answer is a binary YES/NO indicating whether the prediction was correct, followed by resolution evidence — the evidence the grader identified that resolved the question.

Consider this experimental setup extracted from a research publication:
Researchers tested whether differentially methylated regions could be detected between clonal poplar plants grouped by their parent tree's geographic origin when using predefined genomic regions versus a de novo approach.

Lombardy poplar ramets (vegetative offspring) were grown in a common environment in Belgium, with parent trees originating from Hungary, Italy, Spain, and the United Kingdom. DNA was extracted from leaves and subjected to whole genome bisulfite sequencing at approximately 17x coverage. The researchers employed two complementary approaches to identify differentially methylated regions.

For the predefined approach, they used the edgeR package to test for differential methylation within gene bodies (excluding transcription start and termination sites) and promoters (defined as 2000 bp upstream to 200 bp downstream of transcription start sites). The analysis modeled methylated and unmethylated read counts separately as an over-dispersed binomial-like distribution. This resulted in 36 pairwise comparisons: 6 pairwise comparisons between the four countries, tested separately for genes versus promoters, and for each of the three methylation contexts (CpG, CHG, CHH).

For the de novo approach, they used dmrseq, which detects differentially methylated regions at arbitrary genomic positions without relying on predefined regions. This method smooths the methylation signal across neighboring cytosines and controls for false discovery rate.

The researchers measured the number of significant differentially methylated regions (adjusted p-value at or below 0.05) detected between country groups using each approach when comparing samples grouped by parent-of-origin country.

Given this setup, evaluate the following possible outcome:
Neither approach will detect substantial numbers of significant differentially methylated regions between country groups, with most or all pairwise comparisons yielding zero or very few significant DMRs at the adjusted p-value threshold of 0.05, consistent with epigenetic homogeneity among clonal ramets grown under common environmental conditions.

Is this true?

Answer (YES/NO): NO